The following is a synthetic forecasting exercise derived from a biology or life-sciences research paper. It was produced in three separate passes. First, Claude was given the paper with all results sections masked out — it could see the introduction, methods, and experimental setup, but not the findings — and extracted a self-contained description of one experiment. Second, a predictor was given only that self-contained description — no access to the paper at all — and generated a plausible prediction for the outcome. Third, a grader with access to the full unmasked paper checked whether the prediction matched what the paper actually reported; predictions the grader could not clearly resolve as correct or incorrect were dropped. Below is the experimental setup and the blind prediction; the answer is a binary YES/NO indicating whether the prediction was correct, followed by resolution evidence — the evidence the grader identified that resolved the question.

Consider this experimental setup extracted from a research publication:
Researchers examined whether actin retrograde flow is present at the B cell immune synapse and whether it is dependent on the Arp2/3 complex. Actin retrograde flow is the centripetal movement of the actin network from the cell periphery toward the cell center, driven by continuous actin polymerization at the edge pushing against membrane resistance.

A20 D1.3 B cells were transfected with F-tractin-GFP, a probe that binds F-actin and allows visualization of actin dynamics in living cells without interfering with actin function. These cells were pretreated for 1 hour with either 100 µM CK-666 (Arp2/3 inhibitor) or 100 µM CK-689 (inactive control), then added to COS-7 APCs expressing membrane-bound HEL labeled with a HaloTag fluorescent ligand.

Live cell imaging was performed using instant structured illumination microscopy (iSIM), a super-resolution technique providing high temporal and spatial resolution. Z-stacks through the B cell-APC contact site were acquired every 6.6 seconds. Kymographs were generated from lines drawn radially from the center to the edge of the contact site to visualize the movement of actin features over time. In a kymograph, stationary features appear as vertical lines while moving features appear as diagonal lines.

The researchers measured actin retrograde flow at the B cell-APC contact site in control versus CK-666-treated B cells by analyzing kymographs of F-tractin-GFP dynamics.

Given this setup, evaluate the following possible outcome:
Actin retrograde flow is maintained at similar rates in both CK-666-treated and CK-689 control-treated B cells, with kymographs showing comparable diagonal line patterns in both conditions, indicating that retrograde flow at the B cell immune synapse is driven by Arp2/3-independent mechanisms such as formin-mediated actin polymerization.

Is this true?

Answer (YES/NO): NO